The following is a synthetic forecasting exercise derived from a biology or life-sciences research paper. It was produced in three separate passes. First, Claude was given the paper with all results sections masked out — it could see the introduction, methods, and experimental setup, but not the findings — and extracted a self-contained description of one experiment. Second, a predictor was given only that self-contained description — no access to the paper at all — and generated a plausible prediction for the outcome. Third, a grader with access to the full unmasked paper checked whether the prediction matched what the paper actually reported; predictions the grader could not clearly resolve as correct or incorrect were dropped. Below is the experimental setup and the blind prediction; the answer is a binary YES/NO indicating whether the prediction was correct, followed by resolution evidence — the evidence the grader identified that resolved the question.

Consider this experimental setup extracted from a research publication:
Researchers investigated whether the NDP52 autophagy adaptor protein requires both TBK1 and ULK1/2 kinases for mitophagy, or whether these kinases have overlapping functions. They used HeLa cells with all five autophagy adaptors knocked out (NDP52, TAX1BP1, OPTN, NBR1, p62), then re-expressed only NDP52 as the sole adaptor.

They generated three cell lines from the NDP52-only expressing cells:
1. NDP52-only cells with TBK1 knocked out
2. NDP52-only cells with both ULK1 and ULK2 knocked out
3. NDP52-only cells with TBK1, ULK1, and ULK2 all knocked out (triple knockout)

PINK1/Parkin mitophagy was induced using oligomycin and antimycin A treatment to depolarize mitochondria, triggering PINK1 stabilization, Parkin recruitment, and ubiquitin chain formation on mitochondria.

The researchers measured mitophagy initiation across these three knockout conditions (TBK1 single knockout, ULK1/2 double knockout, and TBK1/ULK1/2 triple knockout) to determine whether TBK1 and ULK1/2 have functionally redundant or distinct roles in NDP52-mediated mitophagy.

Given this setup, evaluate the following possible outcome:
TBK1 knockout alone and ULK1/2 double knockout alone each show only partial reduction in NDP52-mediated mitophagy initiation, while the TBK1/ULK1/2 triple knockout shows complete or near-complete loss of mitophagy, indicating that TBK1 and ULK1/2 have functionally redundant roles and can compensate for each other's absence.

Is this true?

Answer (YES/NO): NO